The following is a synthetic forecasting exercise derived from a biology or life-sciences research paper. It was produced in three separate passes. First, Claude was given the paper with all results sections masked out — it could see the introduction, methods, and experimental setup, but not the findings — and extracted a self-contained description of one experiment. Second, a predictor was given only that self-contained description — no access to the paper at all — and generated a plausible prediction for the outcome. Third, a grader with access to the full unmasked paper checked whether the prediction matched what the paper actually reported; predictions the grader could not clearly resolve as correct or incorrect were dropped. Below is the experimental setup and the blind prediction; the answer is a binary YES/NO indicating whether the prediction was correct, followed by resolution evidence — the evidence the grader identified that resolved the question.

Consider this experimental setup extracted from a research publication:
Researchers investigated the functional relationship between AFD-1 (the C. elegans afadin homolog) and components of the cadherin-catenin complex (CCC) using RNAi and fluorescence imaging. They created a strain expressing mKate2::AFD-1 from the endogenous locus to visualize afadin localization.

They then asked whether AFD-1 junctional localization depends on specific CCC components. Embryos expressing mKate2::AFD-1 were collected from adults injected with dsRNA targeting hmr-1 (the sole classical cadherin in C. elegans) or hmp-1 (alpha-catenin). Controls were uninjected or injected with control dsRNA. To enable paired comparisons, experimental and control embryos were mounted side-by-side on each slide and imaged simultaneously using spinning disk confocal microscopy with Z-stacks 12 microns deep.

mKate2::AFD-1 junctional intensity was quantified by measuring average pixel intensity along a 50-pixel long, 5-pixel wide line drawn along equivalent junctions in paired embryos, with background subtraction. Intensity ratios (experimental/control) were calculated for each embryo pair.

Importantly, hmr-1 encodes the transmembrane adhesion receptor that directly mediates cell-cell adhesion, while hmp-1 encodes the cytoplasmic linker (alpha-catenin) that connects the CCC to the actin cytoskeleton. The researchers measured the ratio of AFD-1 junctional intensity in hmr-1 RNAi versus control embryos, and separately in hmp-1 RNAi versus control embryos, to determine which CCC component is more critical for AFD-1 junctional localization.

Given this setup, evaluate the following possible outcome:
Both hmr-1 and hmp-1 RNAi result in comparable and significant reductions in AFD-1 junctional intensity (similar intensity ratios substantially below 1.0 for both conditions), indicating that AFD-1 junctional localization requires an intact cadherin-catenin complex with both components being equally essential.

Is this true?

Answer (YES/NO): NO